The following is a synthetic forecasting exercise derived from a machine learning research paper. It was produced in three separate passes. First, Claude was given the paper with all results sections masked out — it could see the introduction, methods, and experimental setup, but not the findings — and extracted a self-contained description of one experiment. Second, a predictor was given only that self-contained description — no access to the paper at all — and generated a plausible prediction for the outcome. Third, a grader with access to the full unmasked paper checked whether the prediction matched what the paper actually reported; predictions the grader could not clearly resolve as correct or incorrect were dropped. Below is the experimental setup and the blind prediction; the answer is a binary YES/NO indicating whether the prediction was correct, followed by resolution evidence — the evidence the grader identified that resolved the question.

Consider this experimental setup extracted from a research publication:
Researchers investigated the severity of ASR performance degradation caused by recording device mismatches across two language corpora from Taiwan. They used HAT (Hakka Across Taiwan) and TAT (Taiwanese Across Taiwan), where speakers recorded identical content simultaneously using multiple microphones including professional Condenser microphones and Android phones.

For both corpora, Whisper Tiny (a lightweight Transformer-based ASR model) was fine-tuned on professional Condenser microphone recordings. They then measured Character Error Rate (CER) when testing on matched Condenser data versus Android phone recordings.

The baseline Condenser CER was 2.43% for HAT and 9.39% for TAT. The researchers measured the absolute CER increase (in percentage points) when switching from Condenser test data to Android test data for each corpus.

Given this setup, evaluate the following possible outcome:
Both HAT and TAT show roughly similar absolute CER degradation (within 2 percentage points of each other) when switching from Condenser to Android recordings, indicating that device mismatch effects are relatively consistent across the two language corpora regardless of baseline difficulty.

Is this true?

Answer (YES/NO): YES